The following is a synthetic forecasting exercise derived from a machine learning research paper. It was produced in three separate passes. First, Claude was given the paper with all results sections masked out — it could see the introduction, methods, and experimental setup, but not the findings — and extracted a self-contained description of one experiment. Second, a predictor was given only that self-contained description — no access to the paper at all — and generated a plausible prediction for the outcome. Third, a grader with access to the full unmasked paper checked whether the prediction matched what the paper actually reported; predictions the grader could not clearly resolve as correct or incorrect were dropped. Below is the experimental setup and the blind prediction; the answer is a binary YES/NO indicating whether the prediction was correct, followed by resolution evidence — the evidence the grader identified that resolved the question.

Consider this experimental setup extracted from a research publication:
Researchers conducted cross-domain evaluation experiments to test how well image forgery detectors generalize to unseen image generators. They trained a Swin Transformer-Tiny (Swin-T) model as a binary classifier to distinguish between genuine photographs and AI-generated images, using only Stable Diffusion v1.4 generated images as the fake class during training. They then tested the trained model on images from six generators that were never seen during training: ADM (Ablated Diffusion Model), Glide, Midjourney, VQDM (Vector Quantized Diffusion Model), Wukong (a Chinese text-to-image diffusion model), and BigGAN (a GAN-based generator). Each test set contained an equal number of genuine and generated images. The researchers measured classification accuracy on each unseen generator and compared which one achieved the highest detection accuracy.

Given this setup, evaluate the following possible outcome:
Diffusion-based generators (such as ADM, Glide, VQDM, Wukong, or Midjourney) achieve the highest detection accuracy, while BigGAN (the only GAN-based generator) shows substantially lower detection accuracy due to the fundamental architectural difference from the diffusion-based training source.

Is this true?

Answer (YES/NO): NO